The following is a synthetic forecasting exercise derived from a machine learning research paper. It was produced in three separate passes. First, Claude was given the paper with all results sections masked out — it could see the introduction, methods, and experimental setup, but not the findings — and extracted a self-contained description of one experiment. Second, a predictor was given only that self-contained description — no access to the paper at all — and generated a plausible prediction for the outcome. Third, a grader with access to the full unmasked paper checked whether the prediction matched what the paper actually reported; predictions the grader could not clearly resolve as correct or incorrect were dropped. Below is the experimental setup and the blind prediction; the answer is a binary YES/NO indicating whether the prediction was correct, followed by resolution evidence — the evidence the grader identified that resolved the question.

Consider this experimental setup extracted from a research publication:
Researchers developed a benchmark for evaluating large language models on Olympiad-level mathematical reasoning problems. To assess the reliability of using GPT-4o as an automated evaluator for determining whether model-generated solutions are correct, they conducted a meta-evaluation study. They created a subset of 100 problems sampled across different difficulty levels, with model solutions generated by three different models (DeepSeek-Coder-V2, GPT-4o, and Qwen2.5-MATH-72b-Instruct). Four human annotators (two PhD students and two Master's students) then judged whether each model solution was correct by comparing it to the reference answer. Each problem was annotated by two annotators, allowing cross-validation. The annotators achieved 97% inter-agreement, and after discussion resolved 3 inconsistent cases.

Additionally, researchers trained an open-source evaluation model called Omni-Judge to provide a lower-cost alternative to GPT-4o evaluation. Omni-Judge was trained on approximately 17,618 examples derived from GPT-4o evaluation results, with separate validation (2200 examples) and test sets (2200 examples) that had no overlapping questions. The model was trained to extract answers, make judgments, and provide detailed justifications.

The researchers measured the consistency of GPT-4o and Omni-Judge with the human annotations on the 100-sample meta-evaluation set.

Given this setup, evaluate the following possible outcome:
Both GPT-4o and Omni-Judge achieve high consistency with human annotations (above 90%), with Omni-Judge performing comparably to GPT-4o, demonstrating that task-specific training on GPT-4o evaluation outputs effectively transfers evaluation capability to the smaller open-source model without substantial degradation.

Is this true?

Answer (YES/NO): NO